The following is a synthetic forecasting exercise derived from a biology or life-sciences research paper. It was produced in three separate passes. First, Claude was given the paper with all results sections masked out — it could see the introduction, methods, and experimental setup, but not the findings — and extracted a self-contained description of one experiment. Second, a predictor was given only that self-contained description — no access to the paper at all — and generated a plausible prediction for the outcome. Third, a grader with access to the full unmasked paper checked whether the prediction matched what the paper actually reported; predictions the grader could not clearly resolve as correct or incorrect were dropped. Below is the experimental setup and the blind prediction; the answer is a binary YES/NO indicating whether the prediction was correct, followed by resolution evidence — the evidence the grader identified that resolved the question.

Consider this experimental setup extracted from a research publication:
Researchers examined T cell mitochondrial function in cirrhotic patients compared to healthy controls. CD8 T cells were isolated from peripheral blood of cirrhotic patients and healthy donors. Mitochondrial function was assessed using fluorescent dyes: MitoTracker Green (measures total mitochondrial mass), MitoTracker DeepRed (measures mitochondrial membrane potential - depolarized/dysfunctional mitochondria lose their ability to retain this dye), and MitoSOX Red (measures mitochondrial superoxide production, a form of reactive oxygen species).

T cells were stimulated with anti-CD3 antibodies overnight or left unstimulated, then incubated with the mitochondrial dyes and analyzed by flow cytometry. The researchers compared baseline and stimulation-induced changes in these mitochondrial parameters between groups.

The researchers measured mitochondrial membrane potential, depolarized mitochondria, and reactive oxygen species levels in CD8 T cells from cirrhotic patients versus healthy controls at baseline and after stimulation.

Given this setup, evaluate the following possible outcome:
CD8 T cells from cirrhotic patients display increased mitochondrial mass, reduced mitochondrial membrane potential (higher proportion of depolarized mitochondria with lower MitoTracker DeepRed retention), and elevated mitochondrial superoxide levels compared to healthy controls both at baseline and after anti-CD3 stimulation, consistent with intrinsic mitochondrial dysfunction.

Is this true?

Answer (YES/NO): NO